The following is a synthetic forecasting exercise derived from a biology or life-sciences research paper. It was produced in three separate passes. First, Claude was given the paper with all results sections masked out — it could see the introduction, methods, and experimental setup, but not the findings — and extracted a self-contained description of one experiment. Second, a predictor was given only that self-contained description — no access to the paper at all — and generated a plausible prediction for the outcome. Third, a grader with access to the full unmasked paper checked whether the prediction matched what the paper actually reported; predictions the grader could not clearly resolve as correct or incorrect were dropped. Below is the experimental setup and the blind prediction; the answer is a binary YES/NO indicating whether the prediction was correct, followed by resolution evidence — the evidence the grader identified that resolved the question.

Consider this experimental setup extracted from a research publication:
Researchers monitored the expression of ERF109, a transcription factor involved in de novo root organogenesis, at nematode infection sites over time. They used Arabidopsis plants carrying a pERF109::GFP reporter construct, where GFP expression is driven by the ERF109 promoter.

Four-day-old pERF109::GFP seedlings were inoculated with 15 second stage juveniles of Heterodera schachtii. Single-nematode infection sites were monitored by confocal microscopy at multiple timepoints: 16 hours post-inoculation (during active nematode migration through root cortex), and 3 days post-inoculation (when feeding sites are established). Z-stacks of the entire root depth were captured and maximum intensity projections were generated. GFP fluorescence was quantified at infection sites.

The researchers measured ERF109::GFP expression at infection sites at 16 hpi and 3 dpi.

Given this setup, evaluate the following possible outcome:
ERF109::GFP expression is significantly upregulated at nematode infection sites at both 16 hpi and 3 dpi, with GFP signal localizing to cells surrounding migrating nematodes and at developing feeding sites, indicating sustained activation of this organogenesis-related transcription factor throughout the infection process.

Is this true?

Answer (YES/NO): NO